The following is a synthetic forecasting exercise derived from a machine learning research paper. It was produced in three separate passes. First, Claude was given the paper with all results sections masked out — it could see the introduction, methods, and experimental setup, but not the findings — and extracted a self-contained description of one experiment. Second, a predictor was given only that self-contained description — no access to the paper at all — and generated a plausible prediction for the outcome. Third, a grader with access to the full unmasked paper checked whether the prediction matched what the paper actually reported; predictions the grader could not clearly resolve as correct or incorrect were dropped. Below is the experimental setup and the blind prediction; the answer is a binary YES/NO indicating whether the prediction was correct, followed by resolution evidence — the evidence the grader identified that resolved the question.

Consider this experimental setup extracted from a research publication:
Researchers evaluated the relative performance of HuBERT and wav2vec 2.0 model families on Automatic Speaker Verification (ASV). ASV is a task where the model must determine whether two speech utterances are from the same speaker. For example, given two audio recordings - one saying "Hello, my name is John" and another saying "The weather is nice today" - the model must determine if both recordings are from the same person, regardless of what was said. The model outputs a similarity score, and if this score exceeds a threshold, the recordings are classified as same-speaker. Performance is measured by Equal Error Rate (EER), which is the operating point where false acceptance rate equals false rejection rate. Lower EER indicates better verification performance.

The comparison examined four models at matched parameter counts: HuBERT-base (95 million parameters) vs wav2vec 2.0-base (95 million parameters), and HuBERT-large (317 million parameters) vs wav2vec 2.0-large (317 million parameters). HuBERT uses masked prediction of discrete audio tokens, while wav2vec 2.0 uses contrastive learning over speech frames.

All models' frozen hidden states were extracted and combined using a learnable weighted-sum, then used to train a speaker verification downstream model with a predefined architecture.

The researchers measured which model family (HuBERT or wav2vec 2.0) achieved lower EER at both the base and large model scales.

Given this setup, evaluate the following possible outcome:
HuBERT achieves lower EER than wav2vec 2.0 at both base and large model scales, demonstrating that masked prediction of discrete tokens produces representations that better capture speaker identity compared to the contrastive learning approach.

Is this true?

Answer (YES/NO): NO